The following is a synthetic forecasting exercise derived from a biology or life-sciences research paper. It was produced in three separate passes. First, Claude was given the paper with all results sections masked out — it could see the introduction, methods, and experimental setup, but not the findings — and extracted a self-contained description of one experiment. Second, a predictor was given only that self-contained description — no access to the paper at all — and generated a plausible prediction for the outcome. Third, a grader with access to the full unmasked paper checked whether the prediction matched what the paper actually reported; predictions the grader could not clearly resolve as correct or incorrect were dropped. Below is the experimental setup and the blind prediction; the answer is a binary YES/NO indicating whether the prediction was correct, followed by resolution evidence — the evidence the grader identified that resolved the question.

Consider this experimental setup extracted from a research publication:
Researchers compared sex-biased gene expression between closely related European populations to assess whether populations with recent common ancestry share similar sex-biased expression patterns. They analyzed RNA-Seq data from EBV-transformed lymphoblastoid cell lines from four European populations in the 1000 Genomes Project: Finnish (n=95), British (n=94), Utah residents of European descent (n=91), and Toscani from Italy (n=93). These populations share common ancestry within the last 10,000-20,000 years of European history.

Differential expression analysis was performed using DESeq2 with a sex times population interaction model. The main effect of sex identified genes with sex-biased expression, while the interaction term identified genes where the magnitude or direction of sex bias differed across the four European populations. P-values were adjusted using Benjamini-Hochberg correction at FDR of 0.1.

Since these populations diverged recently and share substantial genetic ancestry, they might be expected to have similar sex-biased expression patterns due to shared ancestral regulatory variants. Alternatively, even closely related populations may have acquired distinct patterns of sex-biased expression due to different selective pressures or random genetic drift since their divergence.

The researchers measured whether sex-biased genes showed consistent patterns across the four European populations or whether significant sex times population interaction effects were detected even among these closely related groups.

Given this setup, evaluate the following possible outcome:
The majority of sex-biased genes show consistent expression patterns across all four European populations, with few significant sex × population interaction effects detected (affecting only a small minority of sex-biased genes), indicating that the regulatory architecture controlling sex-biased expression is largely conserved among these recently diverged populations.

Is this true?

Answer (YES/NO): NO